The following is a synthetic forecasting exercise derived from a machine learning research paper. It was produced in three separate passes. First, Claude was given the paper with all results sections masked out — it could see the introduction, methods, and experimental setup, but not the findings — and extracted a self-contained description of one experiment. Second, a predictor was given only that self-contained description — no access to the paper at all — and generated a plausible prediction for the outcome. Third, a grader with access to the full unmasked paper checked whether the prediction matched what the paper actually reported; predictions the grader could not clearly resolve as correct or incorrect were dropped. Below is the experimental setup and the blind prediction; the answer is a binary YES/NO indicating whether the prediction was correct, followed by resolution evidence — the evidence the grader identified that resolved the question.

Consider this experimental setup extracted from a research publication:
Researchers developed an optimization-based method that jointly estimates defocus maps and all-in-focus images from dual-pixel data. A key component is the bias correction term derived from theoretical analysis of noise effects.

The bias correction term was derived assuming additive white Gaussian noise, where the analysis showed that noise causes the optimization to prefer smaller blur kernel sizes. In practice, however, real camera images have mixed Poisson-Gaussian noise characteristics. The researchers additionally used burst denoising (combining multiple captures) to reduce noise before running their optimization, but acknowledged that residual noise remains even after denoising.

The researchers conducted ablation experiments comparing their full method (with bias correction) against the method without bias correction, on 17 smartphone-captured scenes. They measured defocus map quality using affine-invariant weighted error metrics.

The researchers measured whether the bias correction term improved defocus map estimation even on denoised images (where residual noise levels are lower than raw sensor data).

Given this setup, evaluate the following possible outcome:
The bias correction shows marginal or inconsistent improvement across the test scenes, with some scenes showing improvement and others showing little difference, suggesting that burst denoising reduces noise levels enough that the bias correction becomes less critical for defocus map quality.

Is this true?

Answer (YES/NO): NO